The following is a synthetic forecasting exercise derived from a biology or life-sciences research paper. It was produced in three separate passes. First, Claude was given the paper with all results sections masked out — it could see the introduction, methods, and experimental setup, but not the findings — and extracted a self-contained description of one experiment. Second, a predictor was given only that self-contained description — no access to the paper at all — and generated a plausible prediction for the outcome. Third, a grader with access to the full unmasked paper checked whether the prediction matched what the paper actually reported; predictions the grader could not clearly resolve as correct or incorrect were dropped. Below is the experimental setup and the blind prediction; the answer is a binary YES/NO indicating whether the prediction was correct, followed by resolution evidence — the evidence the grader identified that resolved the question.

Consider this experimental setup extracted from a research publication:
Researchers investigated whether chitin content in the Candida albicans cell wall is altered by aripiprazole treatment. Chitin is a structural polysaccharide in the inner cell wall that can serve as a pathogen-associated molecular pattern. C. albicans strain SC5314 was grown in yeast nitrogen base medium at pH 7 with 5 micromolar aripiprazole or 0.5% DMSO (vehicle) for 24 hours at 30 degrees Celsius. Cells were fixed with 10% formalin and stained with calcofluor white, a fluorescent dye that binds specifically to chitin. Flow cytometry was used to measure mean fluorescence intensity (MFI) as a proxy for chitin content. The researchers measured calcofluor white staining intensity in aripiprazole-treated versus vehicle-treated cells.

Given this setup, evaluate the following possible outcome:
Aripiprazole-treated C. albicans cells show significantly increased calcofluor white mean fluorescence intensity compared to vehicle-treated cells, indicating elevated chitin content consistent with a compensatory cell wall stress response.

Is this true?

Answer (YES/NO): YES